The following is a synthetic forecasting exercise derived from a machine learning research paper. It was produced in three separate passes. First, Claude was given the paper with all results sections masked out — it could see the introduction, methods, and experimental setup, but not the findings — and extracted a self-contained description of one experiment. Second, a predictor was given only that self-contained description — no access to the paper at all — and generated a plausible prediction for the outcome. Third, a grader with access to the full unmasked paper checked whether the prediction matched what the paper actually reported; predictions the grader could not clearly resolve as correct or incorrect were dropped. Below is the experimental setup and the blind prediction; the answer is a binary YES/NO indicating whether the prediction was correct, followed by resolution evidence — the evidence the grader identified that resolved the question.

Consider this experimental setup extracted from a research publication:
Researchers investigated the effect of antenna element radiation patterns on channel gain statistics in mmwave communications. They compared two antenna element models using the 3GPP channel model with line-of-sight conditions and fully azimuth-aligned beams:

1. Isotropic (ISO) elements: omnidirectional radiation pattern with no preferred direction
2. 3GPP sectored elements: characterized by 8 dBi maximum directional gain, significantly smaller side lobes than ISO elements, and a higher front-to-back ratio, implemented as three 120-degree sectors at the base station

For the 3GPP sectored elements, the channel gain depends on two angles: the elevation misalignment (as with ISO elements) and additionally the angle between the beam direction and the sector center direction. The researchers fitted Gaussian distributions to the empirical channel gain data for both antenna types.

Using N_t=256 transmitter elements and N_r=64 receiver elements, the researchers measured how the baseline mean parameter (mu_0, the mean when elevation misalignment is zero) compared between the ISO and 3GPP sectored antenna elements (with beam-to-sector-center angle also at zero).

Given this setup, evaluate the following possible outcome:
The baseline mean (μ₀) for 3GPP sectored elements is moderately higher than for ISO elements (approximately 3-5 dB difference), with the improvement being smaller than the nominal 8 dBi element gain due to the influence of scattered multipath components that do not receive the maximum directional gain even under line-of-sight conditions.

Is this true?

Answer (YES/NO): NO